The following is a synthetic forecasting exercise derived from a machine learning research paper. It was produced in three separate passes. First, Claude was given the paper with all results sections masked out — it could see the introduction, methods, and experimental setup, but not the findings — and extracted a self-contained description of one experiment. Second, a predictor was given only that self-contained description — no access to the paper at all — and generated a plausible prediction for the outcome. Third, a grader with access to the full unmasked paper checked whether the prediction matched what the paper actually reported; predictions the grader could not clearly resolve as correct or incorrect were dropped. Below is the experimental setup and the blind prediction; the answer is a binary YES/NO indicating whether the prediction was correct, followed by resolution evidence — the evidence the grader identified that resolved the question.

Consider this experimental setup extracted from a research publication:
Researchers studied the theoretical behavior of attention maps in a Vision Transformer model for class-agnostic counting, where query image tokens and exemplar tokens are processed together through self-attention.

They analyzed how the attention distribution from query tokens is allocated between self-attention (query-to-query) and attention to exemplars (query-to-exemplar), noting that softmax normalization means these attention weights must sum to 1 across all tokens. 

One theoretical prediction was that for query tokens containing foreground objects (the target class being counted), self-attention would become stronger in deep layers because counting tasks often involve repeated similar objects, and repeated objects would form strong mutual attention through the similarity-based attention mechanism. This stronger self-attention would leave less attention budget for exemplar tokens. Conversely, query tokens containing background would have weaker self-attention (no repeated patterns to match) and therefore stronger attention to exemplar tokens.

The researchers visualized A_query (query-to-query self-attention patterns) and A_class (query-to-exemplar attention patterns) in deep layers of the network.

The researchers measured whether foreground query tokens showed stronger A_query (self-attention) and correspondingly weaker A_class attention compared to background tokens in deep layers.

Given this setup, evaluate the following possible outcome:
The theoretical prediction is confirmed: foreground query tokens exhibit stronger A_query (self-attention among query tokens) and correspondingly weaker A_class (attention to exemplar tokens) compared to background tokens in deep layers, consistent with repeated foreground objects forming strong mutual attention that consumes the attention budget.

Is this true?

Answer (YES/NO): YES